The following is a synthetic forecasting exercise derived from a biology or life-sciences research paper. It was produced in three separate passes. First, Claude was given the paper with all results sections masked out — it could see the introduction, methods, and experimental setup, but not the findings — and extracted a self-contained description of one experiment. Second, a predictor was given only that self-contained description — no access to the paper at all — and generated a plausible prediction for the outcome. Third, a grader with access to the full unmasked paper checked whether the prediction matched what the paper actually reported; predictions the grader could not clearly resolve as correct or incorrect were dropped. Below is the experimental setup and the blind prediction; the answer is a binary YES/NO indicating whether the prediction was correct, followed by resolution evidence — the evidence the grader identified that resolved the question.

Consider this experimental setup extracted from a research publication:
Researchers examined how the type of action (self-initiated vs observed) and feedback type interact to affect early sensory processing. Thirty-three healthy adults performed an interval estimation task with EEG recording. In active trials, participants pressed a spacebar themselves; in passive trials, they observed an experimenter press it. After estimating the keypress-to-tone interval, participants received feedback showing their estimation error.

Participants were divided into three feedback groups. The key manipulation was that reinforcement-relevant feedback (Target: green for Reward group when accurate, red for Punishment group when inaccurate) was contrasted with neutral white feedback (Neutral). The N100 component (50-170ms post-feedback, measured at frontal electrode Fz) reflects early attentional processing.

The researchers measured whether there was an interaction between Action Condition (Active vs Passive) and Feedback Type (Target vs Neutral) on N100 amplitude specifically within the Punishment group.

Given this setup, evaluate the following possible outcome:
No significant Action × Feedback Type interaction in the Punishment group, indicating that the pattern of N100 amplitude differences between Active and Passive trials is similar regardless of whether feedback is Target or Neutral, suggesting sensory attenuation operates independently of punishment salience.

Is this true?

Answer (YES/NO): YES